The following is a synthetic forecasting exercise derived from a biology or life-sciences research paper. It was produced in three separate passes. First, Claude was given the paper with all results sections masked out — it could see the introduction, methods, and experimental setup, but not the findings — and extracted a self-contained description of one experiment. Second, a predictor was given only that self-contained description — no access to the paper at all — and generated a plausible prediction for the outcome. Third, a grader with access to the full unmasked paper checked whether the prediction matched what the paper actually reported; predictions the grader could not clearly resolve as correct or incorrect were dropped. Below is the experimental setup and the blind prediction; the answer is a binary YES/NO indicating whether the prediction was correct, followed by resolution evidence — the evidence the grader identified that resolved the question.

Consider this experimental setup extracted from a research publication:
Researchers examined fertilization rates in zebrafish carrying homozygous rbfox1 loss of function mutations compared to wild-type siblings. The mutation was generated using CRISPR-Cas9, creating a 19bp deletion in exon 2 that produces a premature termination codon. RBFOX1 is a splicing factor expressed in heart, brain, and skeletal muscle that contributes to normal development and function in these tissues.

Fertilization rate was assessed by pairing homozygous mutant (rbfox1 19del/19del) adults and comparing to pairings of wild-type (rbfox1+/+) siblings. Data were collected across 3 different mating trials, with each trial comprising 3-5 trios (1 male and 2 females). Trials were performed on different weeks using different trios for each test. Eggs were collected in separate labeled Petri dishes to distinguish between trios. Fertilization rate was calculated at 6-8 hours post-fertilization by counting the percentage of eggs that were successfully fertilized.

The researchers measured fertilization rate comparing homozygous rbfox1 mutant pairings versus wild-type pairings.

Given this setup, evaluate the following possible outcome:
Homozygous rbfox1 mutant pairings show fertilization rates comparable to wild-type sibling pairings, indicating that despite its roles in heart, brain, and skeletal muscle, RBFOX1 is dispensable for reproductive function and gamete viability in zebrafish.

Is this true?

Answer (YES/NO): NO